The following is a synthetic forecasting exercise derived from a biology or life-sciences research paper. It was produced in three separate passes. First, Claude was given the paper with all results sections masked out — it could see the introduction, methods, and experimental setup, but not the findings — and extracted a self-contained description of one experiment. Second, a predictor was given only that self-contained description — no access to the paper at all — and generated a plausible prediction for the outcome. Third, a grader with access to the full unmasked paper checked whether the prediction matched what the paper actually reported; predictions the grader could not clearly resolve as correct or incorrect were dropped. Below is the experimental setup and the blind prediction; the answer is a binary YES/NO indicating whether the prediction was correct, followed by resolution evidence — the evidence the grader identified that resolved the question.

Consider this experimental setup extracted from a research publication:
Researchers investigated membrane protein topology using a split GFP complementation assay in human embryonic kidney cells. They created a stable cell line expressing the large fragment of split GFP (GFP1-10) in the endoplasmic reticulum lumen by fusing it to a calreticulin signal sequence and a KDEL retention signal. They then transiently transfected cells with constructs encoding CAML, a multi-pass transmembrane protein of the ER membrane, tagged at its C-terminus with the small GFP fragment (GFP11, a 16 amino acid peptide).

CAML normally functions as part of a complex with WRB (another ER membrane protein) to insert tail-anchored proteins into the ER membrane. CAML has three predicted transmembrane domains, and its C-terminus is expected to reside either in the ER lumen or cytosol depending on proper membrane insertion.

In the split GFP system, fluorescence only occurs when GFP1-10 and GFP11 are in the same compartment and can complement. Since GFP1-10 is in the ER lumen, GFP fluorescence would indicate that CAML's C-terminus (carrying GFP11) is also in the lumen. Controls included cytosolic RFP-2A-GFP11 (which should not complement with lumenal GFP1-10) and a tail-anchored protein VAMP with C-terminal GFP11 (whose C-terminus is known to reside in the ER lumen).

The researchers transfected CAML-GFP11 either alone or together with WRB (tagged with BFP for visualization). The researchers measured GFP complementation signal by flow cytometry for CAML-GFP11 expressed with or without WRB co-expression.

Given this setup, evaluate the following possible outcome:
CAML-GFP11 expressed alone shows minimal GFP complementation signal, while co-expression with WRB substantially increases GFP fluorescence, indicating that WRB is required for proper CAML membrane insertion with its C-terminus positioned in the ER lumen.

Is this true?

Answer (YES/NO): YES